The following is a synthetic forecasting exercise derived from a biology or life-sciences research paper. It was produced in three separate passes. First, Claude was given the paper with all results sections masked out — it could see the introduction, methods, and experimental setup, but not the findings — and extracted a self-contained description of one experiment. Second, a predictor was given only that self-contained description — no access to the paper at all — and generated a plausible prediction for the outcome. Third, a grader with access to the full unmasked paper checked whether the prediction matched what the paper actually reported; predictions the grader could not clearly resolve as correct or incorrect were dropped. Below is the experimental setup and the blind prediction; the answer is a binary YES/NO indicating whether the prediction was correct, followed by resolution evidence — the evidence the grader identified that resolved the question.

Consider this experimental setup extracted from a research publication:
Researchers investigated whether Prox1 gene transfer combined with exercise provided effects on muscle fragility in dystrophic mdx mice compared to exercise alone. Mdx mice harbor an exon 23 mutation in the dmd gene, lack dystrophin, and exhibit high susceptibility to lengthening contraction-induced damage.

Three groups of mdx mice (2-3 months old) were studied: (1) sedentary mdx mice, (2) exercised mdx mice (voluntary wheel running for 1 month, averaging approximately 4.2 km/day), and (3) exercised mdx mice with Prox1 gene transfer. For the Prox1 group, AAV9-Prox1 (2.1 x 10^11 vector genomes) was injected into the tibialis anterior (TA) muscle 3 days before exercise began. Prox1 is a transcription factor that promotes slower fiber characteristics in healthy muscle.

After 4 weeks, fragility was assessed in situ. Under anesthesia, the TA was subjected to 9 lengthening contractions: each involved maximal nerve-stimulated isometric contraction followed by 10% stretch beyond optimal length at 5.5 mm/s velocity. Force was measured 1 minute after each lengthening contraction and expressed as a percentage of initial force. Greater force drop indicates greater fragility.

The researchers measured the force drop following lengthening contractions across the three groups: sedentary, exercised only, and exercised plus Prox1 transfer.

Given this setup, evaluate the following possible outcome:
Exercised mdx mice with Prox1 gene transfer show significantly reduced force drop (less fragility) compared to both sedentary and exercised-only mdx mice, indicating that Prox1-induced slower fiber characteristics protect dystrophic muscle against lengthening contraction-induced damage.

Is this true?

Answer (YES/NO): YES